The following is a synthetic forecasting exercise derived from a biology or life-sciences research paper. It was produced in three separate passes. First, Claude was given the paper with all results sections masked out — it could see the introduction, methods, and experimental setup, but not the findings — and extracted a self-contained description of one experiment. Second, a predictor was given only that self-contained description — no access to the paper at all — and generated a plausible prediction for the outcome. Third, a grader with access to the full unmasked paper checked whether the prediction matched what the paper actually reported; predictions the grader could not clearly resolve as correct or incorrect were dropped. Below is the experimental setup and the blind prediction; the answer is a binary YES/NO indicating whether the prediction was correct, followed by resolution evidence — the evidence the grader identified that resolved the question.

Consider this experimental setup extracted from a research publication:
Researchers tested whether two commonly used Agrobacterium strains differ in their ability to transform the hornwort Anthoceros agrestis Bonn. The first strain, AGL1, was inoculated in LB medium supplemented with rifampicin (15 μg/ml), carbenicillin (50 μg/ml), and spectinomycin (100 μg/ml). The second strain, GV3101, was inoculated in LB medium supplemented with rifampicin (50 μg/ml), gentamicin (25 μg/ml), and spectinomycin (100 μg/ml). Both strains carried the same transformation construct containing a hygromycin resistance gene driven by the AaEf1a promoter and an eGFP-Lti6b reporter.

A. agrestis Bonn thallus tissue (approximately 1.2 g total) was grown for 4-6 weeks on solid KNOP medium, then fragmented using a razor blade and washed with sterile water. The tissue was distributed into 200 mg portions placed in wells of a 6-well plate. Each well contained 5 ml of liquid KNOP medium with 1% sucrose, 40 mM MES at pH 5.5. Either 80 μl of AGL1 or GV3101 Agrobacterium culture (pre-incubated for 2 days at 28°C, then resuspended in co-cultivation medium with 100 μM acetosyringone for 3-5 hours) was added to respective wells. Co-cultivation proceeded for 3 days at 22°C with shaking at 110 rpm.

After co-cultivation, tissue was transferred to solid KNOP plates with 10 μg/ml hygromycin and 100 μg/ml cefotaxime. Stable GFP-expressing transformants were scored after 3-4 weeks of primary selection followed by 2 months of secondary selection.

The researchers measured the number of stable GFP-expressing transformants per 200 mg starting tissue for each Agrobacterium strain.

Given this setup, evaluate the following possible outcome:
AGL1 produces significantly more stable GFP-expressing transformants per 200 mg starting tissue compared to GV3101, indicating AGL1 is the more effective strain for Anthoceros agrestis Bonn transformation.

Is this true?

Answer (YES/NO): NO